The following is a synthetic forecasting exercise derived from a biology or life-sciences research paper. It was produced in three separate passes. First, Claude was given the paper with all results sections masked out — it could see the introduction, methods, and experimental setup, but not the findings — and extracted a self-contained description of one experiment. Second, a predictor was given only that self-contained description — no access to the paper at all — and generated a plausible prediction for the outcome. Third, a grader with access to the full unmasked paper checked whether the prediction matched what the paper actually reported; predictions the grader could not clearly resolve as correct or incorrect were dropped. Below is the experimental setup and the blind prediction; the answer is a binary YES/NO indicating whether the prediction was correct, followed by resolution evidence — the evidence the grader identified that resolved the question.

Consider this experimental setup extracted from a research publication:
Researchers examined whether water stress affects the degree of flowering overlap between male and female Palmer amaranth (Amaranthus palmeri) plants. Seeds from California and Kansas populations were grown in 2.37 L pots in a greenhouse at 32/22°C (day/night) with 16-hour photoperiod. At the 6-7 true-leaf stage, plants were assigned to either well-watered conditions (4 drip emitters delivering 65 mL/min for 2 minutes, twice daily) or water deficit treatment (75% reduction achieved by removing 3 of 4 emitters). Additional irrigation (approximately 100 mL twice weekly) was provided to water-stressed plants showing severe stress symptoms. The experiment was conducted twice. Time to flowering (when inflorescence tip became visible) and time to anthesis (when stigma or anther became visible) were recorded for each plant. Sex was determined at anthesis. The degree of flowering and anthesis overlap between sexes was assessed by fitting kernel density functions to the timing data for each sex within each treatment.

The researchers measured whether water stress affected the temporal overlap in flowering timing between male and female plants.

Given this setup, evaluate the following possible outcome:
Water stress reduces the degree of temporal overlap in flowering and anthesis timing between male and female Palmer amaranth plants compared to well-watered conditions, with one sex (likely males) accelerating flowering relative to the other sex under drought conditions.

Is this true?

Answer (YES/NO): NO